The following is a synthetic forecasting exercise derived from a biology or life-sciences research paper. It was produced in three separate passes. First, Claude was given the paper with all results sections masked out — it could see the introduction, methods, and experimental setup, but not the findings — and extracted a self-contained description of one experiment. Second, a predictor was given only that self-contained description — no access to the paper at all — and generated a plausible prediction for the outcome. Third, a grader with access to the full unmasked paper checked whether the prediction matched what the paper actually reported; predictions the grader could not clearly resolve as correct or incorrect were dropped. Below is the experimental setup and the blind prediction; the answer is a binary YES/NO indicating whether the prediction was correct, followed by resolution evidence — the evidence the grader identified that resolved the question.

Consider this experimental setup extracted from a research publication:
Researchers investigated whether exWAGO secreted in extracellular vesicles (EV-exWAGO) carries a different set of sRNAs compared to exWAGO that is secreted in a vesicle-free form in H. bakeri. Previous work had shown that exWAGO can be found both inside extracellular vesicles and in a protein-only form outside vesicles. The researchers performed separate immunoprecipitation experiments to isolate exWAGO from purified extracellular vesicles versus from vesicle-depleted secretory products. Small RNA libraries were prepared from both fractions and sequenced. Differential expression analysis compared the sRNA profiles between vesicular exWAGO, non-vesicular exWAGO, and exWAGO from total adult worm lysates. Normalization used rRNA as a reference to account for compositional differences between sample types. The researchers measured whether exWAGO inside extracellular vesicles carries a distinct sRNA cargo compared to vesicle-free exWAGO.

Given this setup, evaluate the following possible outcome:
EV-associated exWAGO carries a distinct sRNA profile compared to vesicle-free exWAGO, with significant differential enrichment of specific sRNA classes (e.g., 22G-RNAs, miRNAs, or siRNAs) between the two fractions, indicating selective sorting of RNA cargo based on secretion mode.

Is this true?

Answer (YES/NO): NO